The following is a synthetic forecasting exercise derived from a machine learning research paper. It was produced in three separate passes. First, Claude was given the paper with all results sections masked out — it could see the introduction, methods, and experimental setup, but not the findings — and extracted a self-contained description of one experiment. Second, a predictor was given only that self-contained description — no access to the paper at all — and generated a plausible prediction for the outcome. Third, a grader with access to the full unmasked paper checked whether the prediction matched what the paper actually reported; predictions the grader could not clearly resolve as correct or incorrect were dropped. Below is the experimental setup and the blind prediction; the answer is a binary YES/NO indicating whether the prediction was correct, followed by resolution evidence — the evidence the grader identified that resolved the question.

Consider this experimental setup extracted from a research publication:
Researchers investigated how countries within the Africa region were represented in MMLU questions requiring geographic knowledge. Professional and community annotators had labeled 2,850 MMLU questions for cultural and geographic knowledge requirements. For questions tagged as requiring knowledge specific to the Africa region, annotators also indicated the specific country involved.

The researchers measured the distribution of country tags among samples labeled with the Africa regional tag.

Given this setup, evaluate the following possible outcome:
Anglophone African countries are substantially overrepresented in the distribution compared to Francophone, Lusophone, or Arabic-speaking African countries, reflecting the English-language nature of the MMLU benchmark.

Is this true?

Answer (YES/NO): NO